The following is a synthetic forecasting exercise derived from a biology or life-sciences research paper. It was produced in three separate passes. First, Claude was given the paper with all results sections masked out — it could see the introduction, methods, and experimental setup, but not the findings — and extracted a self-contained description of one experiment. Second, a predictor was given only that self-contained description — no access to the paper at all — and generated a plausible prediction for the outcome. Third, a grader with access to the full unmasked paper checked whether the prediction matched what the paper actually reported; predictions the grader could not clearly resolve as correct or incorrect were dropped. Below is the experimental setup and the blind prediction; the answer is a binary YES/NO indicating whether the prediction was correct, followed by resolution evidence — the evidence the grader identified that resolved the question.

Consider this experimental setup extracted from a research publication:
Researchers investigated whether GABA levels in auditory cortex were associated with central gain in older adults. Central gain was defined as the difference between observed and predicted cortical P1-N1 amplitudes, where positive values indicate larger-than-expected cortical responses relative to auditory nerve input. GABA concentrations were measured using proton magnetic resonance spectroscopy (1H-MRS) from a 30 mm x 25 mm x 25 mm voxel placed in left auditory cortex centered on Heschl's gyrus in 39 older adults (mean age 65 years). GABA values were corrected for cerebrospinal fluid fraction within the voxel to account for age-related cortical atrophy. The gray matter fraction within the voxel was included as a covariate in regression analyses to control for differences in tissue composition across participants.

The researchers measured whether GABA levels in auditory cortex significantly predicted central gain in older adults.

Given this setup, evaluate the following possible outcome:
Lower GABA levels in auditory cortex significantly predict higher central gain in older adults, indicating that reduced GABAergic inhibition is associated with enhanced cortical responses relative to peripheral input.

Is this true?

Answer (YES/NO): YES